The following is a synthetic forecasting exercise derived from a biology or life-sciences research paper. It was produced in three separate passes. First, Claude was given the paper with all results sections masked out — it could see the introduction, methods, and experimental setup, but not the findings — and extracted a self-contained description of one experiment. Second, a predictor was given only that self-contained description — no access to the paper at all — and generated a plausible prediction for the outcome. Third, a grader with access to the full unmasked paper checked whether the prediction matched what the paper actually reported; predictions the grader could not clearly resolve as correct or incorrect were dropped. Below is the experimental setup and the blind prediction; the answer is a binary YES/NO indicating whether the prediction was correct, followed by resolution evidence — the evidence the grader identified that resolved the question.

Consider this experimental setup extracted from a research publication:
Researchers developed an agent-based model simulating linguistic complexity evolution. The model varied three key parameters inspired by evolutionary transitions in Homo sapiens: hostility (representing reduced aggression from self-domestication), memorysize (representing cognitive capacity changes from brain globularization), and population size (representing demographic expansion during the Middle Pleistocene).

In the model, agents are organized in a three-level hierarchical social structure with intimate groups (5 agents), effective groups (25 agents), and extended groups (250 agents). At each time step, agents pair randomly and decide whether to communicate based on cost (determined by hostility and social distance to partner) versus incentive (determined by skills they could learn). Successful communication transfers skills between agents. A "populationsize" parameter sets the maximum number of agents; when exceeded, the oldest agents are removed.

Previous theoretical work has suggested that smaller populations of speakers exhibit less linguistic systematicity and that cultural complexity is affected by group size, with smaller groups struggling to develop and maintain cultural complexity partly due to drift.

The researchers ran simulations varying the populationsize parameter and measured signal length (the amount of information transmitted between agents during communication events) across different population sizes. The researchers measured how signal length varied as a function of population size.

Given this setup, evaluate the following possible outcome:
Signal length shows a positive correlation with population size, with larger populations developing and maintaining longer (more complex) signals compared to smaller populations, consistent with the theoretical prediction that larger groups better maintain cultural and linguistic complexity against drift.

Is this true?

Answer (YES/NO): NO